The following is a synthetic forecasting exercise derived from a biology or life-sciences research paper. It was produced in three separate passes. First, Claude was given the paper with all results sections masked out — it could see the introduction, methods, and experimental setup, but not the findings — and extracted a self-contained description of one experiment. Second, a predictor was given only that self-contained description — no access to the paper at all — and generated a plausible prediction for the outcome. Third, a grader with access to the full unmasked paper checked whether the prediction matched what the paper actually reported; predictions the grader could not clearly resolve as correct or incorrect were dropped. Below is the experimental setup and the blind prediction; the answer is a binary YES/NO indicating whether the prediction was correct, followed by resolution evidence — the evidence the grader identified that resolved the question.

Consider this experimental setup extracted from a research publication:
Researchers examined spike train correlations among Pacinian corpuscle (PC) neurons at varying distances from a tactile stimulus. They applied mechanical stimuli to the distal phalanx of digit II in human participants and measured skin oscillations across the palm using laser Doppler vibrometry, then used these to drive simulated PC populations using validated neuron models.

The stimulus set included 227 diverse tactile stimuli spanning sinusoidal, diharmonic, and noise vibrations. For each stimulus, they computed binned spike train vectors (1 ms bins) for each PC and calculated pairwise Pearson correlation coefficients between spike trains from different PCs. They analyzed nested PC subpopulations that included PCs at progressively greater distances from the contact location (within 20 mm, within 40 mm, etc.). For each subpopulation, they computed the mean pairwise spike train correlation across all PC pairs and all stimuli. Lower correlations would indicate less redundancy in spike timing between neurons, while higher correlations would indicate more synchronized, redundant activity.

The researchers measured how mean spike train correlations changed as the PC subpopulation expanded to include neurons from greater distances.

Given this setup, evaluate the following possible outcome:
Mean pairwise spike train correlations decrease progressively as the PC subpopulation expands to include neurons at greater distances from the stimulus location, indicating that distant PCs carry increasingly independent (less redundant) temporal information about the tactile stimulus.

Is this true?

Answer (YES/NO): YES